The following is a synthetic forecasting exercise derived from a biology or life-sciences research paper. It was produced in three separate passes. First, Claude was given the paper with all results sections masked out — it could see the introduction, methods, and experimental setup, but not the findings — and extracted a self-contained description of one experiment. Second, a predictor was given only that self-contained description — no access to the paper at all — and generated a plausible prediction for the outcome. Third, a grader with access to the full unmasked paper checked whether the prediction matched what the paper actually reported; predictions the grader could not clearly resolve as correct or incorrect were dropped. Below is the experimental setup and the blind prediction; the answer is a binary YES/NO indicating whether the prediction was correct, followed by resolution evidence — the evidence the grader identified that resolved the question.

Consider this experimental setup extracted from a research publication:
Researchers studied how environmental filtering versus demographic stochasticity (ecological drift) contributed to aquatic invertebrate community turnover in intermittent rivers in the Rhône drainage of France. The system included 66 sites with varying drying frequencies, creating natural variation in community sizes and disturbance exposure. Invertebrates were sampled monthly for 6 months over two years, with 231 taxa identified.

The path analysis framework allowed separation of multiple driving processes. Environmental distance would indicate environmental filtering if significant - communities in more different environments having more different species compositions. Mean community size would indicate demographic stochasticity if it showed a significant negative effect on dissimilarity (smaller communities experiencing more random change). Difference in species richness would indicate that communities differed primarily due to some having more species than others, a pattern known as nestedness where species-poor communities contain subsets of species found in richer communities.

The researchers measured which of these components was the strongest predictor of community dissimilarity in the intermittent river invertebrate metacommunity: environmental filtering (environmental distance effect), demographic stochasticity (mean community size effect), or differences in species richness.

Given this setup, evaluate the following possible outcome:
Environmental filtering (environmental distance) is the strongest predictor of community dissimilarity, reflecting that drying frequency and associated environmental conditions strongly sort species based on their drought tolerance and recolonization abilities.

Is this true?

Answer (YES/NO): NO